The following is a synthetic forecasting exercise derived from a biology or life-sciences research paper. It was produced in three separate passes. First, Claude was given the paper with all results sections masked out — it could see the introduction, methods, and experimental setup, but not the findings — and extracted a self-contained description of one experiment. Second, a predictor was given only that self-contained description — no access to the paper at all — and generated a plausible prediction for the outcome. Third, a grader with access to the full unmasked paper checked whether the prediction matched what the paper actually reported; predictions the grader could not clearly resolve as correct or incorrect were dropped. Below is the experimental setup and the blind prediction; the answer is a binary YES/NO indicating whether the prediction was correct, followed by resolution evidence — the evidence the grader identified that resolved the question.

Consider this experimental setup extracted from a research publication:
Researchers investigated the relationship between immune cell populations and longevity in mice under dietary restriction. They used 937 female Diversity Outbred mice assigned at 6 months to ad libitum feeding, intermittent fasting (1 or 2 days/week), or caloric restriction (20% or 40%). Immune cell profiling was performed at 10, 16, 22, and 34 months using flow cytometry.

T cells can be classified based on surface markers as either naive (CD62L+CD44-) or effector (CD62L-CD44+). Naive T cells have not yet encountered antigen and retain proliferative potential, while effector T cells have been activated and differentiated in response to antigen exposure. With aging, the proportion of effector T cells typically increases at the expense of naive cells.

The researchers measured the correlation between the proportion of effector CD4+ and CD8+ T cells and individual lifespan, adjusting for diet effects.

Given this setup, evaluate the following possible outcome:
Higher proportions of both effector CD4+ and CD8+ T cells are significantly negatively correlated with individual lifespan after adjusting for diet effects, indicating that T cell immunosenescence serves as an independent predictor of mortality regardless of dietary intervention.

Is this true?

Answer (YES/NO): YES